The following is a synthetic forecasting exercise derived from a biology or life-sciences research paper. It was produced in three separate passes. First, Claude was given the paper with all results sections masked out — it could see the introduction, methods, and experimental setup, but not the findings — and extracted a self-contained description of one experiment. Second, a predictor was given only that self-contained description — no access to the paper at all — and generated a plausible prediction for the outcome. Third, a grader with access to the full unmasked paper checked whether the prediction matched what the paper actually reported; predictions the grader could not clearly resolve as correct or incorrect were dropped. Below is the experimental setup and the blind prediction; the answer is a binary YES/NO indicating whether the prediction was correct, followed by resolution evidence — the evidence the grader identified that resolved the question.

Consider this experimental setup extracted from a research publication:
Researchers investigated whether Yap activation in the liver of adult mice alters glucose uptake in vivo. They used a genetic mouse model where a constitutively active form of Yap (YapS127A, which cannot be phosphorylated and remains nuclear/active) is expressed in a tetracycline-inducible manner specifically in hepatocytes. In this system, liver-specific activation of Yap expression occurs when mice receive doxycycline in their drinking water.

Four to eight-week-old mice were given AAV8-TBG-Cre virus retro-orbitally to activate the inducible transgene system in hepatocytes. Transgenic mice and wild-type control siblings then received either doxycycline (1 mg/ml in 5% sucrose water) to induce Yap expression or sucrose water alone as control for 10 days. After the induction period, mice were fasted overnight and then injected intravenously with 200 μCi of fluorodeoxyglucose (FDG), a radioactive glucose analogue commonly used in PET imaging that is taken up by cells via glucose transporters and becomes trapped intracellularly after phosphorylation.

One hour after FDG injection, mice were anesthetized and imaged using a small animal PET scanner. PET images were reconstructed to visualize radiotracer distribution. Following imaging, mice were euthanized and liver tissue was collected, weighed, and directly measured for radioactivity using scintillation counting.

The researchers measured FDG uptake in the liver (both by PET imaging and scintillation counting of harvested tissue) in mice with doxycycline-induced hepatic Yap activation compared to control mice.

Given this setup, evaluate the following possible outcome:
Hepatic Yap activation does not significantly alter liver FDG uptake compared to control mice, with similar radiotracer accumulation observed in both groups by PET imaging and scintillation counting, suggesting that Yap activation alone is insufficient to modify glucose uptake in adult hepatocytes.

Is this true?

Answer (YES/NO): NO